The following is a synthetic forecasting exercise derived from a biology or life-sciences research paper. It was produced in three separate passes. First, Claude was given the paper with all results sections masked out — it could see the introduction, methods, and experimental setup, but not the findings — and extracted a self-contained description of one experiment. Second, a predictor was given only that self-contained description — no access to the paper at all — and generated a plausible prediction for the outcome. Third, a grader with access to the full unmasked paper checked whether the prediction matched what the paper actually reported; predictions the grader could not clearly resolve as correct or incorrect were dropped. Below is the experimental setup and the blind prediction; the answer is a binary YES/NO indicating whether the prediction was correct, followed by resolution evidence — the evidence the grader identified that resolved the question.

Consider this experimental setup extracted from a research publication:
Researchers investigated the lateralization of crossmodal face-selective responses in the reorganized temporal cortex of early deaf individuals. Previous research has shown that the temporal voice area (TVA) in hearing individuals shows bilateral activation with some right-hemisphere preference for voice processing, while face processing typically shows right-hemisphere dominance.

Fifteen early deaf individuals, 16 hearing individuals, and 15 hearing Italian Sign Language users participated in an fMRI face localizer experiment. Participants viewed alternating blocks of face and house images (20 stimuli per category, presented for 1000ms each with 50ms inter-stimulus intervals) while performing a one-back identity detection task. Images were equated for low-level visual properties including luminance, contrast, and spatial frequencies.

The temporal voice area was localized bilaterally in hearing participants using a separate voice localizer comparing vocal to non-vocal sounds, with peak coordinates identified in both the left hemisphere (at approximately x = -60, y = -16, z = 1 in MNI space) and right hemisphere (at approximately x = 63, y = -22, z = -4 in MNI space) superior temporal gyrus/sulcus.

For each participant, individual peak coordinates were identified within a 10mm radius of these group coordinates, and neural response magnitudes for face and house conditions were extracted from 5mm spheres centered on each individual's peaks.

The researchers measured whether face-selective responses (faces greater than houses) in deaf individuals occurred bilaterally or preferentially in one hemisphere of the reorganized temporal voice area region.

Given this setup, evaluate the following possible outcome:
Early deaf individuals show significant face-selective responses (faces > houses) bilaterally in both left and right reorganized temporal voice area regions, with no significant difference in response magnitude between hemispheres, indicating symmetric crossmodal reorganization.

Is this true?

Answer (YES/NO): NO